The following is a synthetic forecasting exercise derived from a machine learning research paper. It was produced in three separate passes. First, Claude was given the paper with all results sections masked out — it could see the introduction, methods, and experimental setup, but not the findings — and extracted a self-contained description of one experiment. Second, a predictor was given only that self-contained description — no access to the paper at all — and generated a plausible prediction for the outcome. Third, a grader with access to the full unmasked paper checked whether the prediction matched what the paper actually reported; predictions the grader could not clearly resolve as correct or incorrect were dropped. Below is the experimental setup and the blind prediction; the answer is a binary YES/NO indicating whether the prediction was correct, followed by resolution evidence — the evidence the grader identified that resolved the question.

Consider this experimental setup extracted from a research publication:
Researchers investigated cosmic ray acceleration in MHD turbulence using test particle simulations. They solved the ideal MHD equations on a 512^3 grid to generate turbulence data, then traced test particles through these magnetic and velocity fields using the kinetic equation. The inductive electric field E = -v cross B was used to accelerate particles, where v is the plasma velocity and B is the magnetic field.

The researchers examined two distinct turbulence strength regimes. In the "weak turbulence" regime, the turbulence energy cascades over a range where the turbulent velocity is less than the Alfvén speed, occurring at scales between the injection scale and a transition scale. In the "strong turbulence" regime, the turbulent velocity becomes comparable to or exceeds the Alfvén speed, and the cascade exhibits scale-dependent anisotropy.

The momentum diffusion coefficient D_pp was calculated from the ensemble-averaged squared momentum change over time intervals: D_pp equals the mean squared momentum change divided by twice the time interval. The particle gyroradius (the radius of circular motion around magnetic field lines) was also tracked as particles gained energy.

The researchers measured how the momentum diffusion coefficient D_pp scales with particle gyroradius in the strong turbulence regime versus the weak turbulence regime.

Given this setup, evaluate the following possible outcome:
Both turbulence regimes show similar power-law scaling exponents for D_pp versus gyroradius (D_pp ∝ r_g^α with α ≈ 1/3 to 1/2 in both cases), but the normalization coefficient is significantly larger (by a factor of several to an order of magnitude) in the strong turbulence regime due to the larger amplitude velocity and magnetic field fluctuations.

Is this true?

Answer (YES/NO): NO